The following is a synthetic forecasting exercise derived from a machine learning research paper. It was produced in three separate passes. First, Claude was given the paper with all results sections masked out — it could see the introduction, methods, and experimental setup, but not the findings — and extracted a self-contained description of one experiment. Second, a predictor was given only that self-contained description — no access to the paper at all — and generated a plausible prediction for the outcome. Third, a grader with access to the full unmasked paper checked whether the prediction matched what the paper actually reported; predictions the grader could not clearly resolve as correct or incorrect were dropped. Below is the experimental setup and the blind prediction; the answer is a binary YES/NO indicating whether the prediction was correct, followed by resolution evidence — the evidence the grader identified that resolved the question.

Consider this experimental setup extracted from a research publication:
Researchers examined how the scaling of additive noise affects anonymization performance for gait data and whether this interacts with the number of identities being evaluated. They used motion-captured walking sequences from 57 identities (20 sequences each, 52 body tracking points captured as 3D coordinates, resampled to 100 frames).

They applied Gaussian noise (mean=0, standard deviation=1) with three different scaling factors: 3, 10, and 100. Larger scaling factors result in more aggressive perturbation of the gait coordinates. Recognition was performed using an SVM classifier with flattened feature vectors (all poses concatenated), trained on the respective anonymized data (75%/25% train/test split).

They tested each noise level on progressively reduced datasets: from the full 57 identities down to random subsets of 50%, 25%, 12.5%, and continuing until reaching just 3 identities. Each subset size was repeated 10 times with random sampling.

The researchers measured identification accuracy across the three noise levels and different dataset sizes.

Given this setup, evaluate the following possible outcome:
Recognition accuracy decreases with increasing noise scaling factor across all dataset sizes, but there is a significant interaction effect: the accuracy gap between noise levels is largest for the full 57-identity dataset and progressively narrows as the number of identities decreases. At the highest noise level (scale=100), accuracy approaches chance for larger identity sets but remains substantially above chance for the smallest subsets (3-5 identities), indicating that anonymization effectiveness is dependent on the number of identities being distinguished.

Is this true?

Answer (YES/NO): NO